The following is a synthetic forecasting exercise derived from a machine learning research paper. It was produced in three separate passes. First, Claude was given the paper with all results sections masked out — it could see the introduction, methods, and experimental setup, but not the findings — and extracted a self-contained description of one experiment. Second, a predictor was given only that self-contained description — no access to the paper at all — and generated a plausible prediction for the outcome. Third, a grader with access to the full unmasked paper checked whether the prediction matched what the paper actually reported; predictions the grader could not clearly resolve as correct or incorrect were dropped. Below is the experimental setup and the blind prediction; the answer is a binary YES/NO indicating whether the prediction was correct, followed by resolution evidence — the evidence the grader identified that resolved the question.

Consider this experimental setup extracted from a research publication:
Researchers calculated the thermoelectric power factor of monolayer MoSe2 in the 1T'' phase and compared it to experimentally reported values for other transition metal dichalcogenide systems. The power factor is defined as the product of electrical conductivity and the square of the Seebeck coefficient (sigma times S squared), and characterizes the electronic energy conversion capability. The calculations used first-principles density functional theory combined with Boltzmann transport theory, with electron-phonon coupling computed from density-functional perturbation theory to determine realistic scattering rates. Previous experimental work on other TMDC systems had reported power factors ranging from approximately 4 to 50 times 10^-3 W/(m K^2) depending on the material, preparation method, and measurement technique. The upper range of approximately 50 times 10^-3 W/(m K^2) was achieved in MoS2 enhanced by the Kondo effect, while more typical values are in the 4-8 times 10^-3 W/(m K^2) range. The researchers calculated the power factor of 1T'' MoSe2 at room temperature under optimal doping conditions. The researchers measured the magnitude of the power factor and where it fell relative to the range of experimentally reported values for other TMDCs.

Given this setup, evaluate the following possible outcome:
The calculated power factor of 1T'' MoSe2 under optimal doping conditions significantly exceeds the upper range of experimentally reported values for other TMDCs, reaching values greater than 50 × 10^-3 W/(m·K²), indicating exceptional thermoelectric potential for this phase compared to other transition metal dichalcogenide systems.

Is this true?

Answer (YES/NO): NO